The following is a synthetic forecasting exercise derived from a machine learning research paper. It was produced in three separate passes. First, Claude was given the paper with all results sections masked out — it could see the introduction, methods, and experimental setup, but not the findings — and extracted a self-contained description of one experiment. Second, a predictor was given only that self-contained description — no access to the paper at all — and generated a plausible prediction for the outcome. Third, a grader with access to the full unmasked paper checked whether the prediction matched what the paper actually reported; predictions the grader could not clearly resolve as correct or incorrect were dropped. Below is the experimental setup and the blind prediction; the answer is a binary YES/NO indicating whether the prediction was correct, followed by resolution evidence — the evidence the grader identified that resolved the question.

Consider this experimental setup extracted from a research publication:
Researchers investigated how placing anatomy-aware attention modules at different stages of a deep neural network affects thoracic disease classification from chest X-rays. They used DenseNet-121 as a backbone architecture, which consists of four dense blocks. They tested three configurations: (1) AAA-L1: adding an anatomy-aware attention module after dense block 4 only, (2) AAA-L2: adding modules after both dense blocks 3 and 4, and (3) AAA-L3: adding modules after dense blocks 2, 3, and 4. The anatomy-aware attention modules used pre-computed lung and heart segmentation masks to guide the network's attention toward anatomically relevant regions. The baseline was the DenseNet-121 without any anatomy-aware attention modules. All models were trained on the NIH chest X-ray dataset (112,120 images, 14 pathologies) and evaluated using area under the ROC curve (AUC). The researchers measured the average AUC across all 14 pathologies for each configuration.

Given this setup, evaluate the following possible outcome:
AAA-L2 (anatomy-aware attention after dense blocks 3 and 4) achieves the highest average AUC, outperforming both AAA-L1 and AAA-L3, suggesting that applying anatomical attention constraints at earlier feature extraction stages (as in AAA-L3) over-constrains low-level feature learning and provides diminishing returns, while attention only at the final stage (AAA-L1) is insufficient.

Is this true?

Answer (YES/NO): YES